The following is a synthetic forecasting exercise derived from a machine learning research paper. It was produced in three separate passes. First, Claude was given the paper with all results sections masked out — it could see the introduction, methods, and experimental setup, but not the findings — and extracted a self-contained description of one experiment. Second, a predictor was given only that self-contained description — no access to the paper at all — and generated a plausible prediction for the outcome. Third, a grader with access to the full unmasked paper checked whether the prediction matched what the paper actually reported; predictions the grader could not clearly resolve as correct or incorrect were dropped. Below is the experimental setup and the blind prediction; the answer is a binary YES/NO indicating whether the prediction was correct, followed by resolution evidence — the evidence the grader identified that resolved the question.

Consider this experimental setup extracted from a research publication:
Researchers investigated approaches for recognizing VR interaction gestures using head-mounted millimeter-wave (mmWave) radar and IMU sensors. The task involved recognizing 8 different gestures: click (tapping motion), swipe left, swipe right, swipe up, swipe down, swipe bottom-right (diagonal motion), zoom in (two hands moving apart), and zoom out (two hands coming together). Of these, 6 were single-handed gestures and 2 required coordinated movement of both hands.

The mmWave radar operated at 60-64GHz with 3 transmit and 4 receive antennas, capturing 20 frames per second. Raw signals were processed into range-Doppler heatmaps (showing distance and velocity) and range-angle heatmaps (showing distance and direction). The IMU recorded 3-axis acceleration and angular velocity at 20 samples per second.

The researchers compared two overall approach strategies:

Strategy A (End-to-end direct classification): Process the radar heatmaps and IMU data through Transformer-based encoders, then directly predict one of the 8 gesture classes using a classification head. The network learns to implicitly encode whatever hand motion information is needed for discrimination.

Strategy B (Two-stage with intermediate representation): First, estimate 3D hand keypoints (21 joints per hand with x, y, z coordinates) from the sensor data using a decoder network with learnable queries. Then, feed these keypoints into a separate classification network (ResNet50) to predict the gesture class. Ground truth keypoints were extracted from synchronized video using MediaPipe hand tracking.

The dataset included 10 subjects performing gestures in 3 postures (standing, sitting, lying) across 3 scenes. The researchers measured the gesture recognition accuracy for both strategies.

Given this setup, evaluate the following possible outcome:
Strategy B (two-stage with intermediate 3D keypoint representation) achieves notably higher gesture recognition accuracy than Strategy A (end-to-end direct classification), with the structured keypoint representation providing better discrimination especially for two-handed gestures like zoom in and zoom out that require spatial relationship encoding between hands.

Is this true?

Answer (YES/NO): NO